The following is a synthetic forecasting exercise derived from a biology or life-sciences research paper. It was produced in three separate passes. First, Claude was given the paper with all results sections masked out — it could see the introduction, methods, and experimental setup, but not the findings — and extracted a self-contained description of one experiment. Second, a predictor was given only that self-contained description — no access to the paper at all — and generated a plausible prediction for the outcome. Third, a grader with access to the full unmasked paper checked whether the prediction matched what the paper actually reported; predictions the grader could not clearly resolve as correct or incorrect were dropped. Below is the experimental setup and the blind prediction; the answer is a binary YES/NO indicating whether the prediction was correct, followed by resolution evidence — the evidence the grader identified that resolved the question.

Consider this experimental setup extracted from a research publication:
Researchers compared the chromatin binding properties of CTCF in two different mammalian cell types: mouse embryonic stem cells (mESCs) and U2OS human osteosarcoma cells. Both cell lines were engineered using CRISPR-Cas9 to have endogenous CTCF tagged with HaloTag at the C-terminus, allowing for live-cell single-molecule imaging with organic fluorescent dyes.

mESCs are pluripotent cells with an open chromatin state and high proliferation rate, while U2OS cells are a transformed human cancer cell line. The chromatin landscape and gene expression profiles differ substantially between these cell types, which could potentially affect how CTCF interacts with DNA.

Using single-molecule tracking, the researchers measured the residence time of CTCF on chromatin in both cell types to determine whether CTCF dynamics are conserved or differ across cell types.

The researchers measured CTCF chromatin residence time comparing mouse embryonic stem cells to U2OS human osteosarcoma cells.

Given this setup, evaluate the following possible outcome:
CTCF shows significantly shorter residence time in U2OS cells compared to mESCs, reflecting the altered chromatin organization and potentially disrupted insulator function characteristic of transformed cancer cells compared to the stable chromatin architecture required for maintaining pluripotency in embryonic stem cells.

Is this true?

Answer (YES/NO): NO